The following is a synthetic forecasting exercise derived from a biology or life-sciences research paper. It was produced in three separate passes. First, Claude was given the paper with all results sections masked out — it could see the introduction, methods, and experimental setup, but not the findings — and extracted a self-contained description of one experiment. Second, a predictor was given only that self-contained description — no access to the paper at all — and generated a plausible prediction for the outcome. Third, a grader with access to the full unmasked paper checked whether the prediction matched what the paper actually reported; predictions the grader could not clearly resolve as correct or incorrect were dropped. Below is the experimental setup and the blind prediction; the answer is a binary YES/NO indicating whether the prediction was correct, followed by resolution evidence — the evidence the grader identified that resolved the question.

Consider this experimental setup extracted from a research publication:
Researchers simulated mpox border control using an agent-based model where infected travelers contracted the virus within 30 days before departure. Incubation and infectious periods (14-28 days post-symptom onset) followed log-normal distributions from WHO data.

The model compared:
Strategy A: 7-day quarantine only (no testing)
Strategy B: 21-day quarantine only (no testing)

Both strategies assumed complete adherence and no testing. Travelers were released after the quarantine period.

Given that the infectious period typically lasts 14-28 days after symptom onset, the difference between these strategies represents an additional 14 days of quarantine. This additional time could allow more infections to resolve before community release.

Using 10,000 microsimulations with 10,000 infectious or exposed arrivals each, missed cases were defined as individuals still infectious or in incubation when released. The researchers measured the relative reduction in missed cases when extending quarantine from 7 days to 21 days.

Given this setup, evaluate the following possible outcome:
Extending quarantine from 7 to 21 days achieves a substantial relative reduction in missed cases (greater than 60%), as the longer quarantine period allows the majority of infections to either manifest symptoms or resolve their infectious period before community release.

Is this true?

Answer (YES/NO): YES